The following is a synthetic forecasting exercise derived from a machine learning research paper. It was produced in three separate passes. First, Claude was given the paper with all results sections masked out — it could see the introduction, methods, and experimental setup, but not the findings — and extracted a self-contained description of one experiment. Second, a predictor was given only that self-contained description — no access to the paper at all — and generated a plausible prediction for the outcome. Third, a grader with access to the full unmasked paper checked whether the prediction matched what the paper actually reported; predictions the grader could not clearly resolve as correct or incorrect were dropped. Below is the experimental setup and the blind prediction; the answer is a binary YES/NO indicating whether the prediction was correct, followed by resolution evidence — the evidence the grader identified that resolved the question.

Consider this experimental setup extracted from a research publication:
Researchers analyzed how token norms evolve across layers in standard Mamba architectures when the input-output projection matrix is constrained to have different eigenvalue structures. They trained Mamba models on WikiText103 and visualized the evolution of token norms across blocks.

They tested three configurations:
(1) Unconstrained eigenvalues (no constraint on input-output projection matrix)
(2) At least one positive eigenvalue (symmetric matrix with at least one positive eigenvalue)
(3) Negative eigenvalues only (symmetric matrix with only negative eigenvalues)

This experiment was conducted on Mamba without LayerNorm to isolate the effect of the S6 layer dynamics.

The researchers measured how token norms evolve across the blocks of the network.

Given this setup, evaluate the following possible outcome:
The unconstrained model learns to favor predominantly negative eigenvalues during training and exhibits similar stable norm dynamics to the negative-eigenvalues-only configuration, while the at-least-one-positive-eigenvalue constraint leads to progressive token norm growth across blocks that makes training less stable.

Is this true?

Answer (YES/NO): NO